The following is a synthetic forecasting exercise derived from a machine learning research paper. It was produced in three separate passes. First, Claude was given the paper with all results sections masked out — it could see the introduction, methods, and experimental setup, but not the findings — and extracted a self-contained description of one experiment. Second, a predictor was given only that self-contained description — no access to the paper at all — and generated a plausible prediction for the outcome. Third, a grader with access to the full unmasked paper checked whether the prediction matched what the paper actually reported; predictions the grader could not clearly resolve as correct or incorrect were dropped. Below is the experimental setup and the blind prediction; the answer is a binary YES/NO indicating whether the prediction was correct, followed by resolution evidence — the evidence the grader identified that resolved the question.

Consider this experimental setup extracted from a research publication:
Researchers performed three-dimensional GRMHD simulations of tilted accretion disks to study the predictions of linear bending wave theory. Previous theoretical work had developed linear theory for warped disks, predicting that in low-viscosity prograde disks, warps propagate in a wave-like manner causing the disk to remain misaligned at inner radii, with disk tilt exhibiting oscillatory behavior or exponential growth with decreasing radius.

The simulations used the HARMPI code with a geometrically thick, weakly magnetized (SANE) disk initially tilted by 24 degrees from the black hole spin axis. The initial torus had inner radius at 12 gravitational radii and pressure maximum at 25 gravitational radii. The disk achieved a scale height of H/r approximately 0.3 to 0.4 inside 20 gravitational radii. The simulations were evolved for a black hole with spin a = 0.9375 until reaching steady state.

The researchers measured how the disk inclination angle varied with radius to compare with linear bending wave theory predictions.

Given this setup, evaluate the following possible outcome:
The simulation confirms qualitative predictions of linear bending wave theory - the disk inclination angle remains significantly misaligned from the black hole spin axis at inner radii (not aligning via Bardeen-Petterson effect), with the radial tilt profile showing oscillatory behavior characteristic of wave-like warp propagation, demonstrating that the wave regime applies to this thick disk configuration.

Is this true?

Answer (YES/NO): NO